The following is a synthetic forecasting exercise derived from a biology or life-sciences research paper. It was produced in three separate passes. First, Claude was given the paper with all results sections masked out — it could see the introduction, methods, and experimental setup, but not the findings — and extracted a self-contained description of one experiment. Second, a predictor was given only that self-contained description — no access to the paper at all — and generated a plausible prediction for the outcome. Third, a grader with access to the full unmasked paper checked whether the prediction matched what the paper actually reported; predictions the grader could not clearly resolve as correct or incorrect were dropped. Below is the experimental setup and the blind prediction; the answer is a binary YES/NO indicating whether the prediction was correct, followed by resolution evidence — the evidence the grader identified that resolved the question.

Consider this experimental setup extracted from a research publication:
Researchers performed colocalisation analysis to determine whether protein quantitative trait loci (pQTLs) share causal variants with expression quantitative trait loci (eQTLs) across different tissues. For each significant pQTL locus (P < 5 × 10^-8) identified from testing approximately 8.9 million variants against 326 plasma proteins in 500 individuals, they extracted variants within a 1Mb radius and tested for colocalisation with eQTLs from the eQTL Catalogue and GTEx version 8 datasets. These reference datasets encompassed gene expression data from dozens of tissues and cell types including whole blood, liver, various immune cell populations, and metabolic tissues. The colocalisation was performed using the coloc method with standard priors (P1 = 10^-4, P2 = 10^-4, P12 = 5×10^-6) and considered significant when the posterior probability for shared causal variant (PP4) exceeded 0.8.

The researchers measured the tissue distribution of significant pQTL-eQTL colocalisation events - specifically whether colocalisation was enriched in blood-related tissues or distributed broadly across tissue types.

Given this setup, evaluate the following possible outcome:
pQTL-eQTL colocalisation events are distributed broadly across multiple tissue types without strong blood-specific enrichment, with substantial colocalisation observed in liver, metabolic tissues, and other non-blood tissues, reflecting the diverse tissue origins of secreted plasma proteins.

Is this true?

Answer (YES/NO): NO